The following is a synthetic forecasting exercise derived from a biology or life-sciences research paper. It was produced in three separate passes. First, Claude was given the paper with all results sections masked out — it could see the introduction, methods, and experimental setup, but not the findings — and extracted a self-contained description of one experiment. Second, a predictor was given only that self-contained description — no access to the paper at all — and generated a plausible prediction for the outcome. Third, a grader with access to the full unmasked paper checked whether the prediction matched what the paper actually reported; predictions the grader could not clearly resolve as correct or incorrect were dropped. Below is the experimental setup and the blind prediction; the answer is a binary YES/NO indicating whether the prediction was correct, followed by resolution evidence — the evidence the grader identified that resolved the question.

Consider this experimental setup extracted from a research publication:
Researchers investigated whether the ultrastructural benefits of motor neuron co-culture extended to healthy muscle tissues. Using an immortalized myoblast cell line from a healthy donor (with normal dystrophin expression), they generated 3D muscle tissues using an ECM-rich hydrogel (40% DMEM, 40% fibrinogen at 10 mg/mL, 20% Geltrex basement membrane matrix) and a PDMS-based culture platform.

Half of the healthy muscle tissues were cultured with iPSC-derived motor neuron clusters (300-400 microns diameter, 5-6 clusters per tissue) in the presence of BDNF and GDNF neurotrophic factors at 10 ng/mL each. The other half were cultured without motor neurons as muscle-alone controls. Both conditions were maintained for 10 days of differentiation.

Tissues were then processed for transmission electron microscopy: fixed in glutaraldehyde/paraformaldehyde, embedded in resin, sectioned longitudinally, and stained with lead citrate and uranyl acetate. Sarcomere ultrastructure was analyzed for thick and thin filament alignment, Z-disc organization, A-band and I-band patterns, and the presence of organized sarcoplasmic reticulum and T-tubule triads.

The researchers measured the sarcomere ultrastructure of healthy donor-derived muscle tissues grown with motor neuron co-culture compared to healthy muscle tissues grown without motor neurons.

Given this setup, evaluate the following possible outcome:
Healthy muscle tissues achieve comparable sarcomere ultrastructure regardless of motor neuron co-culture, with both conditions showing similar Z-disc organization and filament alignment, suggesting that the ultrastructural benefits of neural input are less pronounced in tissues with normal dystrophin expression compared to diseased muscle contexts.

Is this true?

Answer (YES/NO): NO